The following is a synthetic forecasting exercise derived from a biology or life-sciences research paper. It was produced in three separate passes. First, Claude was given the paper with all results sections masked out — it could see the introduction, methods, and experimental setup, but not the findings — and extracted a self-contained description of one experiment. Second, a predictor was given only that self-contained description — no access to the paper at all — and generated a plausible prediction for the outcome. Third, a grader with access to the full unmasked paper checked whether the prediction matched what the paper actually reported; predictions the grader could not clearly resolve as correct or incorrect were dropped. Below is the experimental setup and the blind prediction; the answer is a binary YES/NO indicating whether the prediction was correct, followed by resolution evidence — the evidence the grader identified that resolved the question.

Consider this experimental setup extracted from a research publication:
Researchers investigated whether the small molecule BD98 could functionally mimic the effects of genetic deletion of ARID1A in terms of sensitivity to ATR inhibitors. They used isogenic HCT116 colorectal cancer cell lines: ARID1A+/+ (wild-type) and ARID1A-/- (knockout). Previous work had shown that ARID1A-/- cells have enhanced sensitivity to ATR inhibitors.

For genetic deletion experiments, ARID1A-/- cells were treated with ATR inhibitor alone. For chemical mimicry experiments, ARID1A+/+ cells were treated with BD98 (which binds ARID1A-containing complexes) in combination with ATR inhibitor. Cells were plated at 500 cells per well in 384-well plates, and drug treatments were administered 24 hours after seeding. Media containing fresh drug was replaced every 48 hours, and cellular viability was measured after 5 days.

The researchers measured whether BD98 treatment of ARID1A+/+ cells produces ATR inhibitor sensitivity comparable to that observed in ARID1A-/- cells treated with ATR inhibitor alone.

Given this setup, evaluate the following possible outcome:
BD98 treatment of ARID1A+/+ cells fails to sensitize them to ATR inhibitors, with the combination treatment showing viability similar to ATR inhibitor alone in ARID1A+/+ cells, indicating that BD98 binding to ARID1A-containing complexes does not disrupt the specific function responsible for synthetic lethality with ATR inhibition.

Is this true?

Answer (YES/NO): NO